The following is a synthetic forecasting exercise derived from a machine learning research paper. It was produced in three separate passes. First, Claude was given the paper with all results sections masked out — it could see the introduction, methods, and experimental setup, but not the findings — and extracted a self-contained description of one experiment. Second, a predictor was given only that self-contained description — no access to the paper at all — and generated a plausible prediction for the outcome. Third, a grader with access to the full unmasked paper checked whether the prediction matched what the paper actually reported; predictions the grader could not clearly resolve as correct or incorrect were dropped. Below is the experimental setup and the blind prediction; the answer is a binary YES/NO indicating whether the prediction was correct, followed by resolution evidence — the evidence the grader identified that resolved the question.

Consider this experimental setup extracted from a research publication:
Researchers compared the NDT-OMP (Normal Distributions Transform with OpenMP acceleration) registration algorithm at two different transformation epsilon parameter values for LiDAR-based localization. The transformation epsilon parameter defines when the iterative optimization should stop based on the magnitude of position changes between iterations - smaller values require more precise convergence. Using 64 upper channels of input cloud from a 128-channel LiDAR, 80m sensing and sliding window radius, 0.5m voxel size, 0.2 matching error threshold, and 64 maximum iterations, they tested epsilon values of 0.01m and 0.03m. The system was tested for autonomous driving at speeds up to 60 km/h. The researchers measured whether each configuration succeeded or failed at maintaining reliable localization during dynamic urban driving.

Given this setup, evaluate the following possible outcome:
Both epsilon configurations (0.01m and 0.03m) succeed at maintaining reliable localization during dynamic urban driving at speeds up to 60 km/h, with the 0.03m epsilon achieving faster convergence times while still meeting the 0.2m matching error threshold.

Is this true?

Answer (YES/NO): NO